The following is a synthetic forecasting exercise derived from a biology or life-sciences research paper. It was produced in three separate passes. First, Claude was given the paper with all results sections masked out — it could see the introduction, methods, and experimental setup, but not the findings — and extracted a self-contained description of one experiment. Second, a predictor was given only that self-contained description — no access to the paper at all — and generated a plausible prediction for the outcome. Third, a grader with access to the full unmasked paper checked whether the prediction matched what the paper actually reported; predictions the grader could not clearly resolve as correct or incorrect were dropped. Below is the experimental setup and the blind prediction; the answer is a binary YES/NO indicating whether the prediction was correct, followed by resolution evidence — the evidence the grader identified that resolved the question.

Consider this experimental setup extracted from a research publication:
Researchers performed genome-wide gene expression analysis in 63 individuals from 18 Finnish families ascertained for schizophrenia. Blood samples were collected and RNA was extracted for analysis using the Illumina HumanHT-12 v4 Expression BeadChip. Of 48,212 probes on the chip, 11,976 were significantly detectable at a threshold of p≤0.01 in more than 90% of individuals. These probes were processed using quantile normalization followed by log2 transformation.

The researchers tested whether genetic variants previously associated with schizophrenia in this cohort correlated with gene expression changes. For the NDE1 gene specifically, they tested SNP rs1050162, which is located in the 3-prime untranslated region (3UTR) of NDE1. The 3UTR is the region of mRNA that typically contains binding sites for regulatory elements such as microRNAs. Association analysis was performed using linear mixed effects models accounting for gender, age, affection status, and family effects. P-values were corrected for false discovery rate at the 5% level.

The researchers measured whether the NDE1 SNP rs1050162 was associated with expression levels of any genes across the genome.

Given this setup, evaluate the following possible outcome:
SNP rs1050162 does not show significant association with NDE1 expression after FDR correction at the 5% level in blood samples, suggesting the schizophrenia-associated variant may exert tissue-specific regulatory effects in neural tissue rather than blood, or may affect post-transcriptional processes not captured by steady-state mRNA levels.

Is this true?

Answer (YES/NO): YES